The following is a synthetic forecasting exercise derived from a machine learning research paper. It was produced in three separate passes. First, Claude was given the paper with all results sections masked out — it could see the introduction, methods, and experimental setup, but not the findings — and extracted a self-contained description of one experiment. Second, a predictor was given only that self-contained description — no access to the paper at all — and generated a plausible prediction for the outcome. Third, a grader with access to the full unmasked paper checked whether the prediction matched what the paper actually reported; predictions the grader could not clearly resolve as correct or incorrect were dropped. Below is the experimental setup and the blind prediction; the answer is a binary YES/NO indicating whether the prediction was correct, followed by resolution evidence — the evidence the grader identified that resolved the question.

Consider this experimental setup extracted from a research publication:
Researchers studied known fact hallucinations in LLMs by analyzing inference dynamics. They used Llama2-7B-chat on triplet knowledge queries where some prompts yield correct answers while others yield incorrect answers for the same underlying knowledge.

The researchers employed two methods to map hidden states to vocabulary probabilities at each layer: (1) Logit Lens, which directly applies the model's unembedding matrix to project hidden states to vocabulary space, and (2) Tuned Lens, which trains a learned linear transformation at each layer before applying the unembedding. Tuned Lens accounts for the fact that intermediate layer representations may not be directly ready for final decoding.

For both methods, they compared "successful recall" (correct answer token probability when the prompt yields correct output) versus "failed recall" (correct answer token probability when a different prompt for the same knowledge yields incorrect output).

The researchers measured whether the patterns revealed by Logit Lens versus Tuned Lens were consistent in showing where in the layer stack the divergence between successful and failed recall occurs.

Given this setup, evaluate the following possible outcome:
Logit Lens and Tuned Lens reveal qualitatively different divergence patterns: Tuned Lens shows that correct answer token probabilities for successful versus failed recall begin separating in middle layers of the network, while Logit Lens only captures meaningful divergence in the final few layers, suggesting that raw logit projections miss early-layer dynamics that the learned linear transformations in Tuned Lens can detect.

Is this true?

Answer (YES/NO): YES